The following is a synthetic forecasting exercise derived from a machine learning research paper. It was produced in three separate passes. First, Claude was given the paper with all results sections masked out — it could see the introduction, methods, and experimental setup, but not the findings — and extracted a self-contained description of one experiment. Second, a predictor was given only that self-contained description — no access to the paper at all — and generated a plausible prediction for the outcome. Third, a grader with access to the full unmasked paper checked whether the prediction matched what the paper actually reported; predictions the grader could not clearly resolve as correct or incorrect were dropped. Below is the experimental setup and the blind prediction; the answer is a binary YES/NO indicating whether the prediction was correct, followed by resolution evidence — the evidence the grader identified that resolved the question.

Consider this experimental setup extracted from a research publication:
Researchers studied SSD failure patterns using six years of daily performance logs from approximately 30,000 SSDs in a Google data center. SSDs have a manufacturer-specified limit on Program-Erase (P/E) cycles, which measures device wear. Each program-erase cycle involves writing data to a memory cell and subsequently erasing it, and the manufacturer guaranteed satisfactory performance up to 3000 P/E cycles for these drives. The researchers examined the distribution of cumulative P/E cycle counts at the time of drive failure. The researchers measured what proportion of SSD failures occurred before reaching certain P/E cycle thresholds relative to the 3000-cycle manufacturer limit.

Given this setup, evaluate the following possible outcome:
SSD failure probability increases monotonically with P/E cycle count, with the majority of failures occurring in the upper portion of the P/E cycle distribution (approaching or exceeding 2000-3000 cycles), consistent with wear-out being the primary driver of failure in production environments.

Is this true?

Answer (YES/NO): NO